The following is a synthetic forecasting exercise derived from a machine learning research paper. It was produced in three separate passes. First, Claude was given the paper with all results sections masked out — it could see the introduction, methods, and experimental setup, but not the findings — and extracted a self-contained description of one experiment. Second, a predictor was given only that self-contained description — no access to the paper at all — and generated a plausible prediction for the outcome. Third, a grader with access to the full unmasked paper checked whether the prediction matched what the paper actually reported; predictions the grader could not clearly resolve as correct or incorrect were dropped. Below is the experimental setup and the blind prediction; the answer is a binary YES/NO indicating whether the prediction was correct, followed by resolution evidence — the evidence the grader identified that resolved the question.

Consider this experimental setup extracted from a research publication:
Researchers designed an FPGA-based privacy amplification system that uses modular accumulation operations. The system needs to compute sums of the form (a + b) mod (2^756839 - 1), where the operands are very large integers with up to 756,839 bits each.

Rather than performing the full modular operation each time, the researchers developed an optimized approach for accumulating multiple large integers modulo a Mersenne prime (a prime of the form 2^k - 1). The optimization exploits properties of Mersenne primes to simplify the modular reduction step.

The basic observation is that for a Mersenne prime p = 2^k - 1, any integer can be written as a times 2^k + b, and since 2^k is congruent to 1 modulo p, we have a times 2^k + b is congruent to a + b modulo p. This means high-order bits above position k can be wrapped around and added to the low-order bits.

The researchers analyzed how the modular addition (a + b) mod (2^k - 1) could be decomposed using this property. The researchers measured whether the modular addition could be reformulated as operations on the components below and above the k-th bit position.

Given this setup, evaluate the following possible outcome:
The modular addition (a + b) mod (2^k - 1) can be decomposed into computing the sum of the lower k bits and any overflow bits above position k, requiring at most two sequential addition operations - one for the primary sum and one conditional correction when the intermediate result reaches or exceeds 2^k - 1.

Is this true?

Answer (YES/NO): NO